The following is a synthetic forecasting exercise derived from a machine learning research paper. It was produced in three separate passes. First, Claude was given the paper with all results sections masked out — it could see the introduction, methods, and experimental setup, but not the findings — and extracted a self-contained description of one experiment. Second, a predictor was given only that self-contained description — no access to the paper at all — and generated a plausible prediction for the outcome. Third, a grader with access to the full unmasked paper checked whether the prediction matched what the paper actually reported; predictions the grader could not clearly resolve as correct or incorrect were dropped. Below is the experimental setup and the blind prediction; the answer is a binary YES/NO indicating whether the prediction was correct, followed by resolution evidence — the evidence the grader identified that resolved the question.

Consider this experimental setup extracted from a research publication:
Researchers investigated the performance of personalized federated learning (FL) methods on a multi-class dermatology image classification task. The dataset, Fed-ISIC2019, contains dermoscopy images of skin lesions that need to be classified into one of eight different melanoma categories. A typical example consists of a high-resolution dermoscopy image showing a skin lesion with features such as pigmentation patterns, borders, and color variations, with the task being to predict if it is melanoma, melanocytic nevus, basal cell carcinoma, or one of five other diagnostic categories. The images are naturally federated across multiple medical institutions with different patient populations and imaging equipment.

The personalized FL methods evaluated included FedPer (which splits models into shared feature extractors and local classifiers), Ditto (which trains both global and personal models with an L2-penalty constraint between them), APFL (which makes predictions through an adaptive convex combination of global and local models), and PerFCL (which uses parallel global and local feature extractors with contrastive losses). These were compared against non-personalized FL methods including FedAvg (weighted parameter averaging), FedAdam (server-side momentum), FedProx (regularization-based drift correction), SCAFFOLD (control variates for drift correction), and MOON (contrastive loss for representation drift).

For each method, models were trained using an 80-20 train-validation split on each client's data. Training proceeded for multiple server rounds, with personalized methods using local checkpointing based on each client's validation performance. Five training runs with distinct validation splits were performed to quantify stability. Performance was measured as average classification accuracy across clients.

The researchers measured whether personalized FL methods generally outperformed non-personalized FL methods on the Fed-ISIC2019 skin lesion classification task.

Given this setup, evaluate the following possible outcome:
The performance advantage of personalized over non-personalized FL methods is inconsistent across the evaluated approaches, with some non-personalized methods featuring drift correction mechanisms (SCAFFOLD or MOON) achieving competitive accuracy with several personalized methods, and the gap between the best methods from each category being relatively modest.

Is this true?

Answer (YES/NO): YES